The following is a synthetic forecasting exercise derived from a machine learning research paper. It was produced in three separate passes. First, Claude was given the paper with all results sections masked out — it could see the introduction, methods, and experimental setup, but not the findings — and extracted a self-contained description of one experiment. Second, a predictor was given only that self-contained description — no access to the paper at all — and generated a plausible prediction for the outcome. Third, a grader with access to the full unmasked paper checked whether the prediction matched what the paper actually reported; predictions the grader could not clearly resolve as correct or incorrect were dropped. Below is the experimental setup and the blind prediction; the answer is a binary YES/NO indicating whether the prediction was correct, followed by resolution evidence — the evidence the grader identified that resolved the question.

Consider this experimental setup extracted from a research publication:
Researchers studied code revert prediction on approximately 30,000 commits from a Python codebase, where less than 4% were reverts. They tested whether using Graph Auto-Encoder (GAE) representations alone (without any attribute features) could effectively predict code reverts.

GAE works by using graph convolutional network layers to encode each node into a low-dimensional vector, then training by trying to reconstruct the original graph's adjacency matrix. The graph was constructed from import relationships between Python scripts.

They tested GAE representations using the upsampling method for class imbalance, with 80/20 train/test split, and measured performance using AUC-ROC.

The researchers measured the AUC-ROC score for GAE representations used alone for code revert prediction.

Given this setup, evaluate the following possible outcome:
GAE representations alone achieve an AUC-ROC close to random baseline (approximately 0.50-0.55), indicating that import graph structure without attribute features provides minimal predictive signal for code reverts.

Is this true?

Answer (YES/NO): NO